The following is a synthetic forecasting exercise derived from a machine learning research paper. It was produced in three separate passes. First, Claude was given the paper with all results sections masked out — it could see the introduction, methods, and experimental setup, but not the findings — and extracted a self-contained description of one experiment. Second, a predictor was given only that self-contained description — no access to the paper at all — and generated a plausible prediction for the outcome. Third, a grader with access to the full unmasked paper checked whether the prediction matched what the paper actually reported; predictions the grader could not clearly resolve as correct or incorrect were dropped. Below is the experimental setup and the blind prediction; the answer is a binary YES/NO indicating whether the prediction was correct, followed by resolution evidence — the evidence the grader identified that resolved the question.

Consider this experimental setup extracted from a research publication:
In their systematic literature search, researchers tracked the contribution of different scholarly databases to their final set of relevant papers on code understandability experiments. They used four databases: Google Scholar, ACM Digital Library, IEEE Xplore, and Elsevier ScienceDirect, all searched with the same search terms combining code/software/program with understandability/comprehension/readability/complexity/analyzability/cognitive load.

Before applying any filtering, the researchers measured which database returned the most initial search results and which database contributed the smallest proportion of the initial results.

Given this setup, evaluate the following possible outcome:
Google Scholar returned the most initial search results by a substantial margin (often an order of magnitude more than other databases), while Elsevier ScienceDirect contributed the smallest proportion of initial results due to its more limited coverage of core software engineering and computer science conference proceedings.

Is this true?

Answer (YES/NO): NO